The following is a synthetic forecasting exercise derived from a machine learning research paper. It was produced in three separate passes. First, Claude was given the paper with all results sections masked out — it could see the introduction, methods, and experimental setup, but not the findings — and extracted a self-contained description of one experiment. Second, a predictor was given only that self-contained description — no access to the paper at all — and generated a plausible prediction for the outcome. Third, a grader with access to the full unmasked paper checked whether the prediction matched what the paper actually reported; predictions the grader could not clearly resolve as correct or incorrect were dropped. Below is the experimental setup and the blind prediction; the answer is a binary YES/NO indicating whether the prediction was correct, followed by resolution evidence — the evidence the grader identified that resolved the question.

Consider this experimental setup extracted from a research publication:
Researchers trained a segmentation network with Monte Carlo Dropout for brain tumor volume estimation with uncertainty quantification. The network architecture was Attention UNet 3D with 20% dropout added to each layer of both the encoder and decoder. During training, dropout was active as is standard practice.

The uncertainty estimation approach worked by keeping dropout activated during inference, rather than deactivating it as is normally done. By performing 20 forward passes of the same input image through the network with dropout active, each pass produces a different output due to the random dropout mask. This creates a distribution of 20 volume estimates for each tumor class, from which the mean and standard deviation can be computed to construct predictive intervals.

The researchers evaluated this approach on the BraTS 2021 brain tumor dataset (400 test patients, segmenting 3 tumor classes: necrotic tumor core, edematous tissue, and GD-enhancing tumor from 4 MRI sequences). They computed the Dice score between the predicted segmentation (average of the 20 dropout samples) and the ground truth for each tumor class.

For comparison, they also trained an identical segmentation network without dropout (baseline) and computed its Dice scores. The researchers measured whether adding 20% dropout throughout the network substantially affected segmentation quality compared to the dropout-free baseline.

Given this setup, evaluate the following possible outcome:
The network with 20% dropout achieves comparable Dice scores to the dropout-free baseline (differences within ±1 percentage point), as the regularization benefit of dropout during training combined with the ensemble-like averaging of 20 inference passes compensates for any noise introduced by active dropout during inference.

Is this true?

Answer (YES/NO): YES